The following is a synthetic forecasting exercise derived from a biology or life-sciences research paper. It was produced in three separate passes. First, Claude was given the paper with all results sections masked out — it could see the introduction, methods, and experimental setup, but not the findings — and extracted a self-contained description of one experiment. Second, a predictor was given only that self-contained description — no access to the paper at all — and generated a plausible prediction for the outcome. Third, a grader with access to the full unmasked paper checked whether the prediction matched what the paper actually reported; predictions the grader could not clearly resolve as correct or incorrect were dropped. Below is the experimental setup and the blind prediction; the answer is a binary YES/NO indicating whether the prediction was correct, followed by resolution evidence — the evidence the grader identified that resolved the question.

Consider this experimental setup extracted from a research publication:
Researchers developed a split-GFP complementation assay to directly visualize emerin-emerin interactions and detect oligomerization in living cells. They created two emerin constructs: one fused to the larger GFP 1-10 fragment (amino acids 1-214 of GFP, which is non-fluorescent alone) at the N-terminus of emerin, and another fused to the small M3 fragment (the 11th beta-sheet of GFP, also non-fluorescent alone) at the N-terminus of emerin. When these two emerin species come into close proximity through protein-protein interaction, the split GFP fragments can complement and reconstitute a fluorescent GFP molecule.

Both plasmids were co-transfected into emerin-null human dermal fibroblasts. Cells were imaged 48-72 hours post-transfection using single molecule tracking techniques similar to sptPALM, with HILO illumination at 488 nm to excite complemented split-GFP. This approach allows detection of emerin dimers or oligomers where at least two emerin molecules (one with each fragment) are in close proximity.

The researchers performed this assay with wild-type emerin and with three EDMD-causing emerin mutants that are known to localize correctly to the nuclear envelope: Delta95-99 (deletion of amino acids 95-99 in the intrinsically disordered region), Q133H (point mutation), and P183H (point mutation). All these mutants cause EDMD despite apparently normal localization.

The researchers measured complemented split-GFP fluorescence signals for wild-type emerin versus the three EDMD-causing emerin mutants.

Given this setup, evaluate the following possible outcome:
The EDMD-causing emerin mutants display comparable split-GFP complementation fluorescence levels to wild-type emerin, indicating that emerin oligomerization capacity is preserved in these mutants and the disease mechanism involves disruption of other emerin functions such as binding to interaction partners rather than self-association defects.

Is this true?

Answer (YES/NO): NO